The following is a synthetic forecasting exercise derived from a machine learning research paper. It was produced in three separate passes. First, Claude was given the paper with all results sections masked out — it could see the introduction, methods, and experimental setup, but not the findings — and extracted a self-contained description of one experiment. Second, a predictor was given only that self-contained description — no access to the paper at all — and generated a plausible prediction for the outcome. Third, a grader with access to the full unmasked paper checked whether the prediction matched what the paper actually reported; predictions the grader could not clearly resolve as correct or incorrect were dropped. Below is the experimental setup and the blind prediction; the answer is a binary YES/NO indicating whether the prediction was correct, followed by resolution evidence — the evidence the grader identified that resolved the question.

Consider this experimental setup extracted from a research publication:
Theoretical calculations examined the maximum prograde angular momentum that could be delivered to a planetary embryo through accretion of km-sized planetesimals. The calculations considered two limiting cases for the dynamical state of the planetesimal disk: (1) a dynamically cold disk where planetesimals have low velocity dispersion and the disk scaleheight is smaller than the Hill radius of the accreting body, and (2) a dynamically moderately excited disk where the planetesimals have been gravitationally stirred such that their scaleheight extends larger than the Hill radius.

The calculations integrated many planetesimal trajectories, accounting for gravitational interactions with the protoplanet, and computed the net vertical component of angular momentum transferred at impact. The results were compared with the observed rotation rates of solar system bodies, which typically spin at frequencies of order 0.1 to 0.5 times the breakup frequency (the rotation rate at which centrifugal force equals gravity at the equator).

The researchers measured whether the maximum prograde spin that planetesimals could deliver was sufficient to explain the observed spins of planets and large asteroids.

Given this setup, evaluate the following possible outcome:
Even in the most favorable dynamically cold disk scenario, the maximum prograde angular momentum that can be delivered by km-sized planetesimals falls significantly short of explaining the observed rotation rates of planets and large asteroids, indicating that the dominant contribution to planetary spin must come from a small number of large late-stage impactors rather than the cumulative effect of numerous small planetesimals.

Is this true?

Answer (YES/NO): NO